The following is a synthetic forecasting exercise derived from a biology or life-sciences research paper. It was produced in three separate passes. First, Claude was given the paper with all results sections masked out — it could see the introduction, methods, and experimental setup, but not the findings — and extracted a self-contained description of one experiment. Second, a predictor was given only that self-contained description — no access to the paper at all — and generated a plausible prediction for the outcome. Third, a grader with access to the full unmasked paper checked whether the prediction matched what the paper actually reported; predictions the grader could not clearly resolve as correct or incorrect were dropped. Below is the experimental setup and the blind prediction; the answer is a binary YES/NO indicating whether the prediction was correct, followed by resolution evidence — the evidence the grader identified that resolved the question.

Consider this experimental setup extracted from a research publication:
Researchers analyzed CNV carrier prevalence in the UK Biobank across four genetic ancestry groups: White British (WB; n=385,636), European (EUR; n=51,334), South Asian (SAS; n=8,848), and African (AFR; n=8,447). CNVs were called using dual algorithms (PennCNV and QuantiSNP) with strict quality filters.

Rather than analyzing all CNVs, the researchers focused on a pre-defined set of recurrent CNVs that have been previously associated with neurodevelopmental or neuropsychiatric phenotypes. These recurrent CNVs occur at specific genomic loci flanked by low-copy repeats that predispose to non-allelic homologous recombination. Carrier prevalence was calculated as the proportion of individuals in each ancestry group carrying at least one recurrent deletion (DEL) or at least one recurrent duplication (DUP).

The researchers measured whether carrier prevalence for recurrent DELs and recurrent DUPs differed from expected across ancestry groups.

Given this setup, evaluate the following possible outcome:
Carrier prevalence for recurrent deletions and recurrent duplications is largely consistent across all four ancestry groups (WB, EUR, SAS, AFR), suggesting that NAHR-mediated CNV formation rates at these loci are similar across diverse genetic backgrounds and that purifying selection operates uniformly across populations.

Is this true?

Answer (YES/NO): NO